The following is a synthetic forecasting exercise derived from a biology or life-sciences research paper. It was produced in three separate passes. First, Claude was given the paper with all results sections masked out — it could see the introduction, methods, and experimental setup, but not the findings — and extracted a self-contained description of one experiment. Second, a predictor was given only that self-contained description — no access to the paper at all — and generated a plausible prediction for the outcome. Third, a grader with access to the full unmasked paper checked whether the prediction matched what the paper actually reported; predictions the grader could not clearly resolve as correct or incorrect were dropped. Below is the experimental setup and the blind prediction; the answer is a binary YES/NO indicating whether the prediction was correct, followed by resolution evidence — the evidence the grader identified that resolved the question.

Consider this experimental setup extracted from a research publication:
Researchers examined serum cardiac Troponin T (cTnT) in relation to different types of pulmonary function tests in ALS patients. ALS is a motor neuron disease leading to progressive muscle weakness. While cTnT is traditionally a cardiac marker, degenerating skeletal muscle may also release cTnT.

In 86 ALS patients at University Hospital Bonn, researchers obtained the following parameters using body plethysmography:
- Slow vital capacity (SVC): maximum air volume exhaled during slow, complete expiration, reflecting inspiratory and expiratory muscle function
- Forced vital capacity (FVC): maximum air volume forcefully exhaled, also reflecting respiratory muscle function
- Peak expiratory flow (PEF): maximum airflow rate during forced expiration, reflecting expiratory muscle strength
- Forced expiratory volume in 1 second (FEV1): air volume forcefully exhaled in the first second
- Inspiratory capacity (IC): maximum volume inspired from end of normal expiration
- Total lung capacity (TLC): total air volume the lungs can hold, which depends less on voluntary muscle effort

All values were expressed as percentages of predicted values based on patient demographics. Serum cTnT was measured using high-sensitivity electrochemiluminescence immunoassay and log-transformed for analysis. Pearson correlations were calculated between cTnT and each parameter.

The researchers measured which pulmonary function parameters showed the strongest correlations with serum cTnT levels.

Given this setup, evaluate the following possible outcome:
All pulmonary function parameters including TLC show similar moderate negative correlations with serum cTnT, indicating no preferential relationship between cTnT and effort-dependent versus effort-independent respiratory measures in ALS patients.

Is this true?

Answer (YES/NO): NO